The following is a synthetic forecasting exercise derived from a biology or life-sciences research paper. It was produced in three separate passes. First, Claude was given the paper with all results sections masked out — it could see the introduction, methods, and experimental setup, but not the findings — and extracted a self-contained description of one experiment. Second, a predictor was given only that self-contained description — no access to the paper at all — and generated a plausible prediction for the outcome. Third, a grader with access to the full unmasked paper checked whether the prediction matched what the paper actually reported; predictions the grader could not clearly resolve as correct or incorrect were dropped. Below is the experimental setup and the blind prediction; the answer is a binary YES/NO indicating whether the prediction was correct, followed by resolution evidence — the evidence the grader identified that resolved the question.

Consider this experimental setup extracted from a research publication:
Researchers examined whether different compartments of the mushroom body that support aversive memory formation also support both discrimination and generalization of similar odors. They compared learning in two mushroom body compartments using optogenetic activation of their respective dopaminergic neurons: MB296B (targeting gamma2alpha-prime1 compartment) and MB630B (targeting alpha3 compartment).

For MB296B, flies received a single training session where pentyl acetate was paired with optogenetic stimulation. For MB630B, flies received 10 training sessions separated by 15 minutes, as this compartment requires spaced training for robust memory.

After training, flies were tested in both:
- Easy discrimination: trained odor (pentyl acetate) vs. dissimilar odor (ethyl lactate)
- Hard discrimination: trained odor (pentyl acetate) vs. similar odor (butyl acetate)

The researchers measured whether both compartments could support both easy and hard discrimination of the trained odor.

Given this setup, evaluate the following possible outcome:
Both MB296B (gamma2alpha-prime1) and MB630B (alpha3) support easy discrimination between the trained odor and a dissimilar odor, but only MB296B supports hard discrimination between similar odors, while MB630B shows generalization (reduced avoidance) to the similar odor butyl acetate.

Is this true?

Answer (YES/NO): YES